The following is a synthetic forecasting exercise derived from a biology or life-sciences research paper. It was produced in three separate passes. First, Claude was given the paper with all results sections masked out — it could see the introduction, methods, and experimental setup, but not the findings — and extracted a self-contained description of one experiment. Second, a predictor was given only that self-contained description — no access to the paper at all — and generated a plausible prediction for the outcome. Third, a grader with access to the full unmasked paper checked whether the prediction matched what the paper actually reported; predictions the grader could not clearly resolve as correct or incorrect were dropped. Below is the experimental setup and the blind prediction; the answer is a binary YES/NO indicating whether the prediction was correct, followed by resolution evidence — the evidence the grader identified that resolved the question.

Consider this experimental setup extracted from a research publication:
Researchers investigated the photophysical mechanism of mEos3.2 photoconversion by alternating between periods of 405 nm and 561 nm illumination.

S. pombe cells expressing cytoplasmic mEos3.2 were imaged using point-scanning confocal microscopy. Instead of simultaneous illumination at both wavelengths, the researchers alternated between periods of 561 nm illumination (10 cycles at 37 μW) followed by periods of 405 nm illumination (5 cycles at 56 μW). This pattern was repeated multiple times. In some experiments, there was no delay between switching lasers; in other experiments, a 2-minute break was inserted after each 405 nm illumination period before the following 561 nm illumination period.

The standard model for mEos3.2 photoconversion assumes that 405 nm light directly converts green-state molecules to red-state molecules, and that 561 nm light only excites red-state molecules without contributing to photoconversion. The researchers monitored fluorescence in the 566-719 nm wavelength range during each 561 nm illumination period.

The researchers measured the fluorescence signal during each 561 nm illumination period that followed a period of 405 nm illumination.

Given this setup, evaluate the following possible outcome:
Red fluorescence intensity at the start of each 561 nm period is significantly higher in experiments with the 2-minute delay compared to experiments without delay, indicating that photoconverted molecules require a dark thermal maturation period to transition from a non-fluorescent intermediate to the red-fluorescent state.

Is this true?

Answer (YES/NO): NO